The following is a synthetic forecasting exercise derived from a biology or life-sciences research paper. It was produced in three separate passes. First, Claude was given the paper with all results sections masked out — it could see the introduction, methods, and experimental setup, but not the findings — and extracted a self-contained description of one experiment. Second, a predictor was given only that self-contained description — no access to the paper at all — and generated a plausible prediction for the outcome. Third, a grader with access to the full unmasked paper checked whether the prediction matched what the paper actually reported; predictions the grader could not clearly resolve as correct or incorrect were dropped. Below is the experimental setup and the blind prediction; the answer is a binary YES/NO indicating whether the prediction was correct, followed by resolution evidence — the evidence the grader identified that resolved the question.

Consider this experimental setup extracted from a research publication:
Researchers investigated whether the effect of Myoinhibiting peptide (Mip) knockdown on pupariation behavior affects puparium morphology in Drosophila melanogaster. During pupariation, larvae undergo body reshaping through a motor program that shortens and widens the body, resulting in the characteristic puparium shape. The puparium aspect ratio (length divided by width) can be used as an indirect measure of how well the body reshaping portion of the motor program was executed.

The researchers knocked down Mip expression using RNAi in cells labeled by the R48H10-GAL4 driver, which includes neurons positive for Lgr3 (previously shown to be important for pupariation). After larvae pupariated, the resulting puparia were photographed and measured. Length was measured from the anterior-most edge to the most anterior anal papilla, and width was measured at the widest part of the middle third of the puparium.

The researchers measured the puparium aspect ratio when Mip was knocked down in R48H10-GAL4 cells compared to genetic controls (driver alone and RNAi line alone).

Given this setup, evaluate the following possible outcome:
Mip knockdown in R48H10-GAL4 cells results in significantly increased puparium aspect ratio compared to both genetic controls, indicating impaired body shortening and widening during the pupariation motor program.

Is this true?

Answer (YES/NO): YES